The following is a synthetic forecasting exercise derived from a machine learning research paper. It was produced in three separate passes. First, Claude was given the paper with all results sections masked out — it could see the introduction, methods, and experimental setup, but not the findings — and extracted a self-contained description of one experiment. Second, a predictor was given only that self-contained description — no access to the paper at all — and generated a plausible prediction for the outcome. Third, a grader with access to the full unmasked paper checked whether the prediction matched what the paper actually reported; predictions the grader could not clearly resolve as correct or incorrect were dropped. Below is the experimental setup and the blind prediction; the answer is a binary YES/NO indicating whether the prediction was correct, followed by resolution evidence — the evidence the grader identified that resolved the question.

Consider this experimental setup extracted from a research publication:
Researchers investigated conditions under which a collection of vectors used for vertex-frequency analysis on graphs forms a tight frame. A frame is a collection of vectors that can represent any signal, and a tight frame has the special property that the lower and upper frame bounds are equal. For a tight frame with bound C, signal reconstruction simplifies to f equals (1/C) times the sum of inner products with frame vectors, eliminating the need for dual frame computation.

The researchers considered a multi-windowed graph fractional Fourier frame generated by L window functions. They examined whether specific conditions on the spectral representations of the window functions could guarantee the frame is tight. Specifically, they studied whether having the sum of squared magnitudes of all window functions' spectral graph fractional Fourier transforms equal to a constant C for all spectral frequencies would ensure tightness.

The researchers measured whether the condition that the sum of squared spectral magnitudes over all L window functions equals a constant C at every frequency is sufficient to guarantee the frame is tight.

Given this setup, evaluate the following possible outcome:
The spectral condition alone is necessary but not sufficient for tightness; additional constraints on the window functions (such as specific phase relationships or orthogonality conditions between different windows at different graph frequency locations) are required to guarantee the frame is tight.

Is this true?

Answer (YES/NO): NO